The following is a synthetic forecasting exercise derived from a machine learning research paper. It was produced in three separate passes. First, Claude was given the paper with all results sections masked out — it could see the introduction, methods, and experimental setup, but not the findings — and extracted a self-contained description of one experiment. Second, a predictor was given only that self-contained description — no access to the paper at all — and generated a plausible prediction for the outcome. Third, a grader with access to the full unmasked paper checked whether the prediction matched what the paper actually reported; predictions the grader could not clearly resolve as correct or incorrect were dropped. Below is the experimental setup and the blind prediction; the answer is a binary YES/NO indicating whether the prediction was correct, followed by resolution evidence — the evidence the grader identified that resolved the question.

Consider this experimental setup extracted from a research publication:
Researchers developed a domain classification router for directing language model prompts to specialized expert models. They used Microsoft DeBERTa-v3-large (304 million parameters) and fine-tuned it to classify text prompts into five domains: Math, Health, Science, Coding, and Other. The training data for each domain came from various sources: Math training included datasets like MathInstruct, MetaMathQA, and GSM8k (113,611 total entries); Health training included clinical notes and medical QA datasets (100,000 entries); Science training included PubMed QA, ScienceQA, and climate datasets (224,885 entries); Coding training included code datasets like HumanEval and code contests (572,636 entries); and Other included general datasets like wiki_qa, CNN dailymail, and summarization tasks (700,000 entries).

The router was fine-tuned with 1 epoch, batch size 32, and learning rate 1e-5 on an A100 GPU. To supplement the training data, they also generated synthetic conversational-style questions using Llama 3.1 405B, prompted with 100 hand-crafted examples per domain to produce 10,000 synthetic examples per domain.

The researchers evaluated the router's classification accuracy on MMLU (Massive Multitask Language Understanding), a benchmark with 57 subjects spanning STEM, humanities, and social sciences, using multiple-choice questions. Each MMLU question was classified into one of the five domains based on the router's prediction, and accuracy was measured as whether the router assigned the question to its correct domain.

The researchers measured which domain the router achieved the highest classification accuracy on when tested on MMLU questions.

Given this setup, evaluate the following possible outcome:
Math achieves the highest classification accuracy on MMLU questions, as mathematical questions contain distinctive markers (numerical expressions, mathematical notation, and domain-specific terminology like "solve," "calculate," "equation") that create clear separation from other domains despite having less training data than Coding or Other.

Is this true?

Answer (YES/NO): YES